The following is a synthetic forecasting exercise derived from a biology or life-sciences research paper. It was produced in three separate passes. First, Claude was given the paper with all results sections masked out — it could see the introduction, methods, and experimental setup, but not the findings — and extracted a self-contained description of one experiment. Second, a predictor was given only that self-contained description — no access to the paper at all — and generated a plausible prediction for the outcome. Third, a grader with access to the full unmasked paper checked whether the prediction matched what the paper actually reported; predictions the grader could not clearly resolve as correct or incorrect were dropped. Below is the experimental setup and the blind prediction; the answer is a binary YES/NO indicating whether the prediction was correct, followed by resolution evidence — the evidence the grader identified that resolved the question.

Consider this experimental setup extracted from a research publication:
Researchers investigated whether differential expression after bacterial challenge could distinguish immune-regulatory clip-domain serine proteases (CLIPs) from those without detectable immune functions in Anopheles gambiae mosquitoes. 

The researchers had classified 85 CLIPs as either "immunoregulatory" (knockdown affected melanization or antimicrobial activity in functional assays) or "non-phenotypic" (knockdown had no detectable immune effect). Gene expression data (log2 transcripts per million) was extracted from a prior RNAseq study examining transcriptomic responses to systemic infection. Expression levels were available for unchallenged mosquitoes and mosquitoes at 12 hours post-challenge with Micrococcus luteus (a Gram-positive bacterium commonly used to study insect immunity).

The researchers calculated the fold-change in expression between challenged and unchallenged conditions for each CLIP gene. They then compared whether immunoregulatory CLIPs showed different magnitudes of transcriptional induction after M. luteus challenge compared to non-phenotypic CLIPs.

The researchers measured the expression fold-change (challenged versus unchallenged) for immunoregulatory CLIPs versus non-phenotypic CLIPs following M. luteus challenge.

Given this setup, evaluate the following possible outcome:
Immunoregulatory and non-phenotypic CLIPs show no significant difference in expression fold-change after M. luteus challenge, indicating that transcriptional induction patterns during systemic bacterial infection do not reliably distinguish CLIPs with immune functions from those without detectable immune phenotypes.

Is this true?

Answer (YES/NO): YES